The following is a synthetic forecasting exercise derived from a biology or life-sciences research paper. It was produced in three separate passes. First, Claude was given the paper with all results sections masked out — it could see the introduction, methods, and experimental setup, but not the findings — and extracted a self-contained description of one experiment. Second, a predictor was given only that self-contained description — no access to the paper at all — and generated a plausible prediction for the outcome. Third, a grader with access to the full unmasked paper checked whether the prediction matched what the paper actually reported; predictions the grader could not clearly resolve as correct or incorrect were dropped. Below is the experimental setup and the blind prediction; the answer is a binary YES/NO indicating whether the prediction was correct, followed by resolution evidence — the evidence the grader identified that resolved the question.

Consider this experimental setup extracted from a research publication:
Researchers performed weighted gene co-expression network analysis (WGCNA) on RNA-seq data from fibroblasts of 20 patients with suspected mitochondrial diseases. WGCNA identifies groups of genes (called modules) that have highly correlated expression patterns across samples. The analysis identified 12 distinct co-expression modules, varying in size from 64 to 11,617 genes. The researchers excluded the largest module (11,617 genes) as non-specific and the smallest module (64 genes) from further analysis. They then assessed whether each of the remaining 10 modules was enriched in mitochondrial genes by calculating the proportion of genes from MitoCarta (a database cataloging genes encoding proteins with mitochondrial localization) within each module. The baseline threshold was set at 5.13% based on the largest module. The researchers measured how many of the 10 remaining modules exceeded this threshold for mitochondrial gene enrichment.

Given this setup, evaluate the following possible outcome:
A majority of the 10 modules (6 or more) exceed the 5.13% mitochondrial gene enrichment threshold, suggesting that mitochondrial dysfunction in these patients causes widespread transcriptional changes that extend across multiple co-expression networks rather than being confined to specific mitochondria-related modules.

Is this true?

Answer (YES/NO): YES